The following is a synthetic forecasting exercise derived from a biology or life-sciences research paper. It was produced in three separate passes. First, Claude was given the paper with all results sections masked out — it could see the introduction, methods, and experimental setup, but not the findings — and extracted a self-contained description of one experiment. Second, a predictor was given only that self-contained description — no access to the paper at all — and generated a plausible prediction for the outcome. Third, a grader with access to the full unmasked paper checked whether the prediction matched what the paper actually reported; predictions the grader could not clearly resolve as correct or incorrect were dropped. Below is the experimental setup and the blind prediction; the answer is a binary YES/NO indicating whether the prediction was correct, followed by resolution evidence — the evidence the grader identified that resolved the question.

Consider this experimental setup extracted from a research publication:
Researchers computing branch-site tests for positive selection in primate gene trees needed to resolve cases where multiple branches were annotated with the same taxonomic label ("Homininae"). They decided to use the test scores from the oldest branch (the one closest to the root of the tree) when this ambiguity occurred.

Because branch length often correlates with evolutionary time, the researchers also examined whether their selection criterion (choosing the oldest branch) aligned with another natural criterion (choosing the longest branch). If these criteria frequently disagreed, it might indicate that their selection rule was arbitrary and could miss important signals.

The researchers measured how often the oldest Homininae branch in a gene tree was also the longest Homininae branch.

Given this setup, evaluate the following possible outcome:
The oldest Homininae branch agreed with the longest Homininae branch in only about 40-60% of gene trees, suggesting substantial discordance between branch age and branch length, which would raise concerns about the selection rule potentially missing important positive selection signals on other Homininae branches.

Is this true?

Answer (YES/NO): NO